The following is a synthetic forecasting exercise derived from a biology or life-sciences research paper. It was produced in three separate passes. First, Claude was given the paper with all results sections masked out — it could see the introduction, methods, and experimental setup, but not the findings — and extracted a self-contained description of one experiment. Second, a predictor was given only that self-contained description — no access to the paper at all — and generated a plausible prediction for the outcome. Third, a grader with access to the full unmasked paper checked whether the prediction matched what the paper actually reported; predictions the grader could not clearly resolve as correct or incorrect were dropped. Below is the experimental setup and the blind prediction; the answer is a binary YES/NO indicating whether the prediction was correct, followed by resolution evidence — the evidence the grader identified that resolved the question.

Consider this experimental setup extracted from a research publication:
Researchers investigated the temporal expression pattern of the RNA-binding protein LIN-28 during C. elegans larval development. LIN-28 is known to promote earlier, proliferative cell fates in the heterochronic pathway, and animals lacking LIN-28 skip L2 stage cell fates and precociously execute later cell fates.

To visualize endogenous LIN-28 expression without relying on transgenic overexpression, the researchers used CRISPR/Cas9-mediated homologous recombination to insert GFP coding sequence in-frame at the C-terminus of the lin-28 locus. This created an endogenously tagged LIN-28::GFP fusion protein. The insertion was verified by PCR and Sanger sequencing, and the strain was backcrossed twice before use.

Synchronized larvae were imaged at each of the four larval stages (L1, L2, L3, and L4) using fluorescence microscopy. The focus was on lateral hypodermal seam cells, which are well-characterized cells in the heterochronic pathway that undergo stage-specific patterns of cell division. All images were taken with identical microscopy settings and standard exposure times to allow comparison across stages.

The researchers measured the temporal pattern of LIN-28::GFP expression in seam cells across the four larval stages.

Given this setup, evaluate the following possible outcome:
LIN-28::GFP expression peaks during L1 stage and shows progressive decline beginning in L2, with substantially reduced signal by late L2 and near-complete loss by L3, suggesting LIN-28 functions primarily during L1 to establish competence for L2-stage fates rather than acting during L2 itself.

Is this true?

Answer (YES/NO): NO